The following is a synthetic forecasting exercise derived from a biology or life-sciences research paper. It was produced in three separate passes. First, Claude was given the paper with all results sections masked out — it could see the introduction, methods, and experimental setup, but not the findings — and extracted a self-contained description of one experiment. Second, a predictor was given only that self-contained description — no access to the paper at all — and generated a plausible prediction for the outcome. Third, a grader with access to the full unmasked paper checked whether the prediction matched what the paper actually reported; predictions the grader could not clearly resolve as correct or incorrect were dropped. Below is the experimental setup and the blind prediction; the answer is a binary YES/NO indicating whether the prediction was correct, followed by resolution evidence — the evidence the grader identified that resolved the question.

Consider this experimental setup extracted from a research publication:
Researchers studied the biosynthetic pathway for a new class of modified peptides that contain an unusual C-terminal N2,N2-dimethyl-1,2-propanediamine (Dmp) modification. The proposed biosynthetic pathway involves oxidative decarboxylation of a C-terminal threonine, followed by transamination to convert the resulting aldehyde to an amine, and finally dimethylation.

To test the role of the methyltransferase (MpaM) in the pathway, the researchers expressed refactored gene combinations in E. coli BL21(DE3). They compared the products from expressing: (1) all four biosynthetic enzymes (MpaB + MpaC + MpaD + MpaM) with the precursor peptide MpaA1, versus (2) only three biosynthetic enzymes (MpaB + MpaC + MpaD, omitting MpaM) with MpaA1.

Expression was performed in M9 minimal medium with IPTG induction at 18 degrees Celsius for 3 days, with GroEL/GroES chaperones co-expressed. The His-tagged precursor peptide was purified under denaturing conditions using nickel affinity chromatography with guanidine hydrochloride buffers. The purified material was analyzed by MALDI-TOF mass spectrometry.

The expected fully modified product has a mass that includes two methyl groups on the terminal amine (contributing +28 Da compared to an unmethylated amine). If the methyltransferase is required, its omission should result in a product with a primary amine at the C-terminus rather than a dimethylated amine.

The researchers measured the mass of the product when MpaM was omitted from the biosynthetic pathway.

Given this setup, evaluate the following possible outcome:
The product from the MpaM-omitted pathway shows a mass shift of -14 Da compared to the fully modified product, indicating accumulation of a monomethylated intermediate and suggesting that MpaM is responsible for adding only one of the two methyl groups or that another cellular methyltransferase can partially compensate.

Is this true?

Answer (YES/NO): NO